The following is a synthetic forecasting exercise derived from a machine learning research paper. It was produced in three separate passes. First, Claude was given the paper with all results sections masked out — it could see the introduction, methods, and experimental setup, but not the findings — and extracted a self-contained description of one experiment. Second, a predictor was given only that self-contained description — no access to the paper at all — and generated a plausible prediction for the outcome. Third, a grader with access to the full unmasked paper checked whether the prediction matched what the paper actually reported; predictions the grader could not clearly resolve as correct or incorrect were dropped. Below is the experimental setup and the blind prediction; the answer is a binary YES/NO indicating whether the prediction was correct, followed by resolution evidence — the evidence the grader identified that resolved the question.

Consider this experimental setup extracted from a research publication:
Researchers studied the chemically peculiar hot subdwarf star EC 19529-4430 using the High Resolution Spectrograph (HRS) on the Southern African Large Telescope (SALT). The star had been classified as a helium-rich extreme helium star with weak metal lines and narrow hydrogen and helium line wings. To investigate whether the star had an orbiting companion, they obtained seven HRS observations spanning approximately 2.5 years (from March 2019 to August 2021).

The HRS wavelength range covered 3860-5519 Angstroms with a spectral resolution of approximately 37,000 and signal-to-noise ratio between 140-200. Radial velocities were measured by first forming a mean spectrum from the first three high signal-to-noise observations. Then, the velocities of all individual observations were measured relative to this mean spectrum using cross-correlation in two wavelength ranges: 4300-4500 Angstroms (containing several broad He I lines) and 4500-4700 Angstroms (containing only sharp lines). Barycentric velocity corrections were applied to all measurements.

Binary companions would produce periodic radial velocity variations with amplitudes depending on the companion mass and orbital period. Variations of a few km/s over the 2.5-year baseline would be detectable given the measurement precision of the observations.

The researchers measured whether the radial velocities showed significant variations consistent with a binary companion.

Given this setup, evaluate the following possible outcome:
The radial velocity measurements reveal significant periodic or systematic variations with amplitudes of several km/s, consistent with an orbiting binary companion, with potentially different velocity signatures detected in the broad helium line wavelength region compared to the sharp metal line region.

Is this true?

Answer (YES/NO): NO